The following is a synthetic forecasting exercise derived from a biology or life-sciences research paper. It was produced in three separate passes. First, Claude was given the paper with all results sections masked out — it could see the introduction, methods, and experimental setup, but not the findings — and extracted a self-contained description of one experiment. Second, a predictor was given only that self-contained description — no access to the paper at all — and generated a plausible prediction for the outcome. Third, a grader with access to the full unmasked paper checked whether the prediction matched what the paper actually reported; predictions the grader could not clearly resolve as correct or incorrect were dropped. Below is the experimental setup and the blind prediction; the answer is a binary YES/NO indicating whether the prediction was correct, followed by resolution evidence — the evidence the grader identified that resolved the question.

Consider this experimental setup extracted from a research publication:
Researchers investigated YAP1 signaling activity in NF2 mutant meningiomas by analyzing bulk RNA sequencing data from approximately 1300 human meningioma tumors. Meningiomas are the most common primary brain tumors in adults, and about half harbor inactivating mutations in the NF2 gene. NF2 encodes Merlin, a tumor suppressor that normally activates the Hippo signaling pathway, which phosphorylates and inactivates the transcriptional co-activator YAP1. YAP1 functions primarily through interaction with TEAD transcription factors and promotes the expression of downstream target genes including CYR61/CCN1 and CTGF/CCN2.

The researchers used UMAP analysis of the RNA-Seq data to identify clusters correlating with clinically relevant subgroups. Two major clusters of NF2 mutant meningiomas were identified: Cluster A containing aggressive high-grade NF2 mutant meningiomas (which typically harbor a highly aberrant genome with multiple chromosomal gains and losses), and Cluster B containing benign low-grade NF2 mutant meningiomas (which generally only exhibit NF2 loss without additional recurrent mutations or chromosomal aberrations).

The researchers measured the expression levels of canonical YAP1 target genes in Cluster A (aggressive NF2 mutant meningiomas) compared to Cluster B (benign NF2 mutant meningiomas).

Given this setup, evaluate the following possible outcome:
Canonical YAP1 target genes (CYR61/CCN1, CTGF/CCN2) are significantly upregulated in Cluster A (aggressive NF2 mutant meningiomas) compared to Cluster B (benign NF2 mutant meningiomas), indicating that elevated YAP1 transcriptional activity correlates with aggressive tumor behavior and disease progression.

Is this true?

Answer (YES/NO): NO